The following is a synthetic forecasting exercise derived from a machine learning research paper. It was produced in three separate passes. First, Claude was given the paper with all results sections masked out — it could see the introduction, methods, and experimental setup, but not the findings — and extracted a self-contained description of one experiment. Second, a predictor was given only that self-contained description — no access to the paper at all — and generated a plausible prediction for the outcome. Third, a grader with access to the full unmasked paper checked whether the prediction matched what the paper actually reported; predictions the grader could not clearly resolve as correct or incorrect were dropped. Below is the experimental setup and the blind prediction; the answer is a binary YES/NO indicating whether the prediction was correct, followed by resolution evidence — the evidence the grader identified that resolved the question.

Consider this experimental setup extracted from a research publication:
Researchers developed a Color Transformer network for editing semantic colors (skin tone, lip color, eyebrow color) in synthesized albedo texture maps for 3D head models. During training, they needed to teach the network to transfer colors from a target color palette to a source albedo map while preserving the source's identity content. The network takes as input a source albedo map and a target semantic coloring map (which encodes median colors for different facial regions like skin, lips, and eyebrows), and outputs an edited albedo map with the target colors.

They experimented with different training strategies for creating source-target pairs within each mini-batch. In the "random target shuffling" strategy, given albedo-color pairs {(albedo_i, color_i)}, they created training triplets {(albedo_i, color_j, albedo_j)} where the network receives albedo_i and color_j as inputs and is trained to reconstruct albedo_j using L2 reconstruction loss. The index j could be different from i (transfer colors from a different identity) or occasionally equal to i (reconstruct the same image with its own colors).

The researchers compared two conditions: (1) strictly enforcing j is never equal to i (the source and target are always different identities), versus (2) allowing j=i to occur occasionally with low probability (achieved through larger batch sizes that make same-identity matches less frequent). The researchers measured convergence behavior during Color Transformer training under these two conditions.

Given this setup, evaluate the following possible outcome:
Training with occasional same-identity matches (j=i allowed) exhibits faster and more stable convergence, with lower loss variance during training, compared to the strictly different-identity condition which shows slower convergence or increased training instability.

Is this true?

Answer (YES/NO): YES